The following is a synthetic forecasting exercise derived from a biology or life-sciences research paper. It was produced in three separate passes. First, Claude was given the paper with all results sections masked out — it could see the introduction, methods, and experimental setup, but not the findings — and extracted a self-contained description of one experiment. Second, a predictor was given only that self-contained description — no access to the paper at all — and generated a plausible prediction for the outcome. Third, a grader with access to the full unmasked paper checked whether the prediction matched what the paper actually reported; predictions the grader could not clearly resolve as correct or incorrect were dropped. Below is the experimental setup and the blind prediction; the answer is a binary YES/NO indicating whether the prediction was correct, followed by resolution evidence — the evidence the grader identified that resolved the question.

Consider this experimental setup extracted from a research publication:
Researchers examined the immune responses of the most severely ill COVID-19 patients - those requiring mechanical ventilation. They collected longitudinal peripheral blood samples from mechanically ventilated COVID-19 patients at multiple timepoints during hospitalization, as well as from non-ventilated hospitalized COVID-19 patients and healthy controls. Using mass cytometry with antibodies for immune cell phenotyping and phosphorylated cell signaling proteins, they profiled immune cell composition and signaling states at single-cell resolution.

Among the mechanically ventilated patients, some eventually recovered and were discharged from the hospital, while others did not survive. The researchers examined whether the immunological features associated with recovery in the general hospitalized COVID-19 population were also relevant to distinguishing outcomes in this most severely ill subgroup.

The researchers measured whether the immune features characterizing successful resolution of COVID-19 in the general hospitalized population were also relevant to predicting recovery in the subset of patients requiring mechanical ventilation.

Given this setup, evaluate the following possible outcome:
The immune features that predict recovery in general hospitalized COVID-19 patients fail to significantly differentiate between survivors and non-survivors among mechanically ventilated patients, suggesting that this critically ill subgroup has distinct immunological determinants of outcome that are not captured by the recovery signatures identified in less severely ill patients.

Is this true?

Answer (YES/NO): NO